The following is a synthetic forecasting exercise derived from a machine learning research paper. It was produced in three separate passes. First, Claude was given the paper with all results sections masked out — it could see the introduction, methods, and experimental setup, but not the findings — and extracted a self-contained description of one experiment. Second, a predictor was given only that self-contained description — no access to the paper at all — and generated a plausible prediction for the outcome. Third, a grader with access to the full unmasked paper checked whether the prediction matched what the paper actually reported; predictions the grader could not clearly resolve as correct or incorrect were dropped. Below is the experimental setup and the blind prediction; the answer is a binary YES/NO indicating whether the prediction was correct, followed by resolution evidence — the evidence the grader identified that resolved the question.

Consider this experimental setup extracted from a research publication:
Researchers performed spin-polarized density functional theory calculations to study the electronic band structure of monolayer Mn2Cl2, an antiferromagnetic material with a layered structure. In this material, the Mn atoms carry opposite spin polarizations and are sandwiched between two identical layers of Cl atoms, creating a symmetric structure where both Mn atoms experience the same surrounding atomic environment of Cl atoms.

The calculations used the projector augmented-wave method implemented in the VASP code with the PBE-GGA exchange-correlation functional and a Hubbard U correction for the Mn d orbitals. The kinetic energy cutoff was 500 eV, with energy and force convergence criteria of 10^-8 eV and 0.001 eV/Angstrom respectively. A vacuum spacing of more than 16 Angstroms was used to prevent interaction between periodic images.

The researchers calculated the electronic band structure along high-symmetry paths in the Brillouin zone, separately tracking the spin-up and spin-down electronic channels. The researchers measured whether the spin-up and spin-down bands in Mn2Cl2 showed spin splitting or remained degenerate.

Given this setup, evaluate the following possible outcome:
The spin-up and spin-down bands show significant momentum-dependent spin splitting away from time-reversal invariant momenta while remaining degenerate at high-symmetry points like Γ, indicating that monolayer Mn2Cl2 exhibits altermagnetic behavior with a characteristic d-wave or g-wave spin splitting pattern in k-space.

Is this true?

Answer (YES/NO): NO